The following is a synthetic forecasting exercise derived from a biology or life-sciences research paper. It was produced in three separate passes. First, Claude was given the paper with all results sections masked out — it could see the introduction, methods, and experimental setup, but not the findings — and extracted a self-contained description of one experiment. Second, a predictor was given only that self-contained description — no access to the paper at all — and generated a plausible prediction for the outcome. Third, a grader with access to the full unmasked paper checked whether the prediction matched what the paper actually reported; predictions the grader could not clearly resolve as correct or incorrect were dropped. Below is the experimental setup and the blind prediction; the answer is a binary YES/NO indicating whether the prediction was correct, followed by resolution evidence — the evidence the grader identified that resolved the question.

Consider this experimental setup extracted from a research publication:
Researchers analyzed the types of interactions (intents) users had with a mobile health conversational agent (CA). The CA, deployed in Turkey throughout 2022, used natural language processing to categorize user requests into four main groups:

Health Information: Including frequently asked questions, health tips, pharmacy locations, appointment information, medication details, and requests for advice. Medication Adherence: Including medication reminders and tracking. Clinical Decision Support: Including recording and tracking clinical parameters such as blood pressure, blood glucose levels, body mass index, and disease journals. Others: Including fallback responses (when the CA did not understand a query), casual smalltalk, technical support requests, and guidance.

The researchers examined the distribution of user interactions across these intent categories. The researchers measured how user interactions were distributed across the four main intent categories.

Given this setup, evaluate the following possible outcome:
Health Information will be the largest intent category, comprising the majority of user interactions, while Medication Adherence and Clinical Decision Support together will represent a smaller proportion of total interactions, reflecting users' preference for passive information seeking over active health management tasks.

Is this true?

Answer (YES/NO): NO